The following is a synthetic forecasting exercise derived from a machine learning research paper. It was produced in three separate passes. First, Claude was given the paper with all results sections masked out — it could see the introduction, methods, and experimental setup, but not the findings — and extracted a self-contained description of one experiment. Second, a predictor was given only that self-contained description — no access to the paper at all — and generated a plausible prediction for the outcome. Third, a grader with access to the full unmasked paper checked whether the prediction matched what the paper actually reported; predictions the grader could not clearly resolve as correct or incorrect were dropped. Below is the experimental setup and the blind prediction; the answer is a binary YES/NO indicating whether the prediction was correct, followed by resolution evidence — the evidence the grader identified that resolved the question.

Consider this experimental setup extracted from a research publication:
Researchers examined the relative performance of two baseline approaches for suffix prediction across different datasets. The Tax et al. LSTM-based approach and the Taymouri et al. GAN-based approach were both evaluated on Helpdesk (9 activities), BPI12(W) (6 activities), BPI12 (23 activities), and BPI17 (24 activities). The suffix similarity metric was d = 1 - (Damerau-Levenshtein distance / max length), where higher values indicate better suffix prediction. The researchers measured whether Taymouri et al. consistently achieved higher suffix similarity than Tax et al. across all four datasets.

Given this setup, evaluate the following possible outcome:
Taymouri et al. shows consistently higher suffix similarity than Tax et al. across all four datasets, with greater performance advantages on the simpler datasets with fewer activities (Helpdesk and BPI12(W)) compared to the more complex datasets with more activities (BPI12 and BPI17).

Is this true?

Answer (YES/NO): NO